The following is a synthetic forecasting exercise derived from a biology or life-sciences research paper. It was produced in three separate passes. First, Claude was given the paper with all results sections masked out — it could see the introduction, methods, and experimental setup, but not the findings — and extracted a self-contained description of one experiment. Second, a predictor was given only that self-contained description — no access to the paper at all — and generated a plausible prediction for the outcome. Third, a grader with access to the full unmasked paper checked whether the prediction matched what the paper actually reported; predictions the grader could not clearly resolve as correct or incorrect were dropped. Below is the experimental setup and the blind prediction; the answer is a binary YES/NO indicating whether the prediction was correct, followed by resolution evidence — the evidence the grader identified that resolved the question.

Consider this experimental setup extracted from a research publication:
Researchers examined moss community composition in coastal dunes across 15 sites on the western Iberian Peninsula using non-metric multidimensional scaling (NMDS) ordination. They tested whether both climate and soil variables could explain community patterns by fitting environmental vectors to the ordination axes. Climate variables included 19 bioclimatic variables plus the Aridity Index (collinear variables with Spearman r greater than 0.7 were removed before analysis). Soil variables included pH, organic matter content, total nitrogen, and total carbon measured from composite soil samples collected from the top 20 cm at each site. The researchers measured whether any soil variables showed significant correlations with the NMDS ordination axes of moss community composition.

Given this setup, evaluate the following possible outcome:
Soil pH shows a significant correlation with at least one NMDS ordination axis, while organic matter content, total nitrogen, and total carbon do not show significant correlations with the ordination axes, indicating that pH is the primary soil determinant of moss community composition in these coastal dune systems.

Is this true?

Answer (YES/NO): NO